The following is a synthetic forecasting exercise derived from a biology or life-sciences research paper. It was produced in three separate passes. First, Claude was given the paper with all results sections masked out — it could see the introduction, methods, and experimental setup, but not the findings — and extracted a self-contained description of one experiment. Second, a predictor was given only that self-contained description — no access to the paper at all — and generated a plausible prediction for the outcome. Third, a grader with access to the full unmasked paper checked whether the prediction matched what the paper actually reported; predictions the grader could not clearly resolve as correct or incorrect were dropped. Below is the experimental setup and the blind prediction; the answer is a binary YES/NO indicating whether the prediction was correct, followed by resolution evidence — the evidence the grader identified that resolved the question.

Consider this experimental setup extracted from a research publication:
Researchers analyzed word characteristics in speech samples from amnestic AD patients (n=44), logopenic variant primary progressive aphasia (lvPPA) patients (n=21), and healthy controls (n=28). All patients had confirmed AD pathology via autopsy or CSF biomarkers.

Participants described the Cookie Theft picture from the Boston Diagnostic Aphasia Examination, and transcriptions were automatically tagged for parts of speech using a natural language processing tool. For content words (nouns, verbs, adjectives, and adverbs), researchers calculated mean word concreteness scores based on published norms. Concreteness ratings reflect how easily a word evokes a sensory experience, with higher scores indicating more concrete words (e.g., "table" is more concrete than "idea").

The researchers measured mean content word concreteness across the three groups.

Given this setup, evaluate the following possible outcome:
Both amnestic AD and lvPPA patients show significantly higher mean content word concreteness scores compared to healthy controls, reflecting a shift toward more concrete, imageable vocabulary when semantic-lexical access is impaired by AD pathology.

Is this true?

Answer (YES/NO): YES